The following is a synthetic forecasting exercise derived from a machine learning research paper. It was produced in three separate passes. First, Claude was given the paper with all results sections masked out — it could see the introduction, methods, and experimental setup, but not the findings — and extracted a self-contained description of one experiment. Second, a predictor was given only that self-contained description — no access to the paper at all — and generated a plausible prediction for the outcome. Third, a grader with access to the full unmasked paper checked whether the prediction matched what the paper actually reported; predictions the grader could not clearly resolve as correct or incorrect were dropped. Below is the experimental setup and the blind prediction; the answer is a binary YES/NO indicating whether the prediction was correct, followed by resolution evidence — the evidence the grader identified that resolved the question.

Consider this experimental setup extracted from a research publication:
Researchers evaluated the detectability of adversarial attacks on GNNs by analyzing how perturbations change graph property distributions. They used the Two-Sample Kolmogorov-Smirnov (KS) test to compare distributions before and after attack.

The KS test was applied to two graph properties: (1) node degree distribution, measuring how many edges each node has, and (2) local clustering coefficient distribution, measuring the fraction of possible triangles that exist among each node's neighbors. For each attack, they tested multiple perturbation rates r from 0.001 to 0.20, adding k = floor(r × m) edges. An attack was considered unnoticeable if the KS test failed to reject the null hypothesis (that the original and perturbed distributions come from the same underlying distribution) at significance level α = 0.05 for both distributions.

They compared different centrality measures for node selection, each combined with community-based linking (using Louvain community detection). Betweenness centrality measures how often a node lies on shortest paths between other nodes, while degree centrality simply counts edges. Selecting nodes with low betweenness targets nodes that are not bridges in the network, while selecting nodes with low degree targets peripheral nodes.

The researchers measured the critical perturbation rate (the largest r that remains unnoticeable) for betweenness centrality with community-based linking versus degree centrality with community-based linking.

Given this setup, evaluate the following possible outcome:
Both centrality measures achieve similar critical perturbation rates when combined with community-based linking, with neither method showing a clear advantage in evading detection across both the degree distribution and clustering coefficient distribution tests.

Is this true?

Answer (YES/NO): NO